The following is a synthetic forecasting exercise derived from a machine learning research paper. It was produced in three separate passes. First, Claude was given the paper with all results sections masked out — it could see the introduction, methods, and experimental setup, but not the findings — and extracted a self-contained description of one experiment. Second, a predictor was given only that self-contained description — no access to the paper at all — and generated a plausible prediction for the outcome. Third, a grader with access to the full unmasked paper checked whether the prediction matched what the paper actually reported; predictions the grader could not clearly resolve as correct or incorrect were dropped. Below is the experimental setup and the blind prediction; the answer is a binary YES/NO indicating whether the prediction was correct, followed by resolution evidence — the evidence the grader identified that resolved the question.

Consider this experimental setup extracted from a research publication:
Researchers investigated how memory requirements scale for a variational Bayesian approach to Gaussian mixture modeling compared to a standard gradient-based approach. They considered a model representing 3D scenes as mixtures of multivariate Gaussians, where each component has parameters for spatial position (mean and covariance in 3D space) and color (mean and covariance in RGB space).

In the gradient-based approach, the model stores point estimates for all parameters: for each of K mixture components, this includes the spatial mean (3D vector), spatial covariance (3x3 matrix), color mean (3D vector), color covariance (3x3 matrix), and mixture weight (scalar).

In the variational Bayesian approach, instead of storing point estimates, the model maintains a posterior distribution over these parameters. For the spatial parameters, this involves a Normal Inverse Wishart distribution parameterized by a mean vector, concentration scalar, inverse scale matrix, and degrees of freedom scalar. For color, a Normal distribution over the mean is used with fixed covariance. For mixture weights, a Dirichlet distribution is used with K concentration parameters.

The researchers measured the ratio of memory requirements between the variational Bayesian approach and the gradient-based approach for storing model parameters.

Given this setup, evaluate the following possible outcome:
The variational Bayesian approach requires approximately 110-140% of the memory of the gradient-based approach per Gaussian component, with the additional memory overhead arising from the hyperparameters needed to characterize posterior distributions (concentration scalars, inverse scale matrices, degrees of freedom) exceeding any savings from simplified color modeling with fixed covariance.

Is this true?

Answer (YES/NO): NO